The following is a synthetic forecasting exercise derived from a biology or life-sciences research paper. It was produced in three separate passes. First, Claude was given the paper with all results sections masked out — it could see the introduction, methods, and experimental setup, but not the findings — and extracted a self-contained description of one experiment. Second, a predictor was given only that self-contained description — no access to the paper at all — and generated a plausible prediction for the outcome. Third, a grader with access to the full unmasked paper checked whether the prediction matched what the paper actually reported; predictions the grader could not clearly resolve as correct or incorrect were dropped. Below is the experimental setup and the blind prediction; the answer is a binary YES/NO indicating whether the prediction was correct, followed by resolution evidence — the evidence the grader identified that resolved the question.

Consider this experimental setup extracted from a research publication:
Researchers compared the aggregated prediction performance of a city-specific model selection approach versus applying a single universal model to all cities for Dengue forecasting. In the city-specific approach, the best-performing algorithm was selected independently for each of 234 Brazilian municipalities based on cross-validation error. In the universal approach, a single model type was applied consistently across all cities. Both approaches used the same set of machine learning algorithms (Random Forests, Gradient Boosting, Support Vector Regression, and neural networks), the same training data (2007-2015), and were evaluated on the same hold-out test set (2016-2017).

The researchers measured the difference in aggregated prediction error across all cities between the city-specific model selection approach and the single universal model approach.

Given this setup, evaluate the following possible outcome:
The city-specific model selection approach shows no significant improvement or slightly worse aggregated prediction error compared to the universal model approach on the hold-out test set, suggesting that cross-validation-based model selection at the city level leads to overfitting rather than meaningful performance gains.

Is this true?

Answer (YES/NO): NO